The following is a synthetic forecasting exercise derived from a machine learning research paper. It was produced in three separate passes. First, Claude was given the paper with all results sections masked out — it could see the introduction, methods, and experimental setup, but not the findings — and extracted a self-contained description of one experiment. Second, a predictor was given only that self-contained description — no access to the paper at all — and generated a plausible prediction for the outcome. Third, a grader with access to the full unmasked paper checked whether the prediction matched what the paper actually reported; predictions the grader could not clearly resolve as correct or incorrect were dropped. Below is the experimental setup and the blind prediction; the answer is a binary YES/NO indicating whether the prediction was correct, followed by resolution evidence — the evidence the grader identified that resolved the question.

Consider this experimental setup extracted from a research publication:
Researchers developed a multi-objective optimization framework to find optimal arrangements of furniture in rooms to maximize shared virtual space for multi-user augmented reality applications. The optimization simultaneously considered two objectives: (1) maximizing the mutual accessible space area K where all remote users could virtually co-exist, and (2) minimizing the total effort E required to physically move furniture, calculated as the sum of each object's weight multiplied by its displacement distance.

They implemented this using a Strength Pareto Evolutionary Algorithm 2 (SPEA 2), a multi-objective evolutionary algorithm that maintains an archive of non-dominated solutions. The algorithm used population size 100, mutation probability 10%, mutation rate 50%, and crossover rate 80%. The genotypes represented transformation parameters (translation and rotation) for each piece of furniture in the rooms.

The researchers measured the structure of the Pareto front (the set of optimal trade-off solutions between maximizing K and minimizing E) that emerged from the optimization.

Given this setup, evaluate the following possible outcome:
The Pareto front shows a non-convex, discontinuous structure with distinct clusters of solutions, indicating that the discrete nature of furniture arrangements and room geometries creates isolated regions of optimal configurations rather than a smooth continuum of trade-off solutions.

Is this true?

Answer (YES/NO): NO